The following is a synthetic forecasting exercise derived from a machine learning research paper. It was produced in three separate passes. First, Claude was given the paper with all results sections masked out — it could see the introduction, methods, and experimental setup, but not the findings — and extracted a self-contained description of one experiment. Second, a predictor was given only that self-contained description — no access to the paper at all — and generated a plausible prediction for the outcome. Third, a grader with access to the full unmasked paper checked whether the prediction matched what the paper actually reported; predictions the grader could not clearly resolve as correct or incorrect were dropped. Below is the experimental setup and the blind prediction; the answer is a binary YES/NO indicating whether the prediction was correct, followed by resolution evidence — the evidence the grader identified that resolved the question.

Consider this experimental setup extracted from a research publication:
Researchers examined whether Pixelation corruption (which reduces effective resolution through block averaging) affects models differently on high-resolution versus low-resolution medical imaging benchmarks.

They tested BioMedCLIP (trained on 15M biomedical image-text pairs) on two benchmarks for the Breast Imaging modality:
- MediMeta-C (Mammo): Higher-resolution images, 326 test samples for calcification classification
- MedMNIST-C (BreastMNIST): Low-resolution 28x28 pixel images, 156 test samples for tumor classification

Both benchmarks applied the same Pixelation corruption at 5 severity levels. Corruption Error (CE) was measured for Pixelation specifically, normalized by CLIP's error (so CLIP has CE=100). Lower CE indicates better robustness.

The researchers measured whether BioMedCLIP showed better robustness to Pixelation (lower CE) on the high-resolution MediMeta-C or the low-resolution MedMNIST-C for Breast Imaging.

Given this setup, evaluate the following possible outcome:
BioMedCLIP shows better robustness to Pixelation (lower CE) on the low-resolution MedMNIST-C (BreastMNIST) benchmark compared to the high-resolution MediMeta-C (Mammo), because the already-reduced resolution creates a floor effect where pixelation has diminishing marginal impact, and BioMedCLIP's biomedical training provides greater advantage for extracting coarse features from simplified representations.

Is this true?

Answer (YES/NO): YES